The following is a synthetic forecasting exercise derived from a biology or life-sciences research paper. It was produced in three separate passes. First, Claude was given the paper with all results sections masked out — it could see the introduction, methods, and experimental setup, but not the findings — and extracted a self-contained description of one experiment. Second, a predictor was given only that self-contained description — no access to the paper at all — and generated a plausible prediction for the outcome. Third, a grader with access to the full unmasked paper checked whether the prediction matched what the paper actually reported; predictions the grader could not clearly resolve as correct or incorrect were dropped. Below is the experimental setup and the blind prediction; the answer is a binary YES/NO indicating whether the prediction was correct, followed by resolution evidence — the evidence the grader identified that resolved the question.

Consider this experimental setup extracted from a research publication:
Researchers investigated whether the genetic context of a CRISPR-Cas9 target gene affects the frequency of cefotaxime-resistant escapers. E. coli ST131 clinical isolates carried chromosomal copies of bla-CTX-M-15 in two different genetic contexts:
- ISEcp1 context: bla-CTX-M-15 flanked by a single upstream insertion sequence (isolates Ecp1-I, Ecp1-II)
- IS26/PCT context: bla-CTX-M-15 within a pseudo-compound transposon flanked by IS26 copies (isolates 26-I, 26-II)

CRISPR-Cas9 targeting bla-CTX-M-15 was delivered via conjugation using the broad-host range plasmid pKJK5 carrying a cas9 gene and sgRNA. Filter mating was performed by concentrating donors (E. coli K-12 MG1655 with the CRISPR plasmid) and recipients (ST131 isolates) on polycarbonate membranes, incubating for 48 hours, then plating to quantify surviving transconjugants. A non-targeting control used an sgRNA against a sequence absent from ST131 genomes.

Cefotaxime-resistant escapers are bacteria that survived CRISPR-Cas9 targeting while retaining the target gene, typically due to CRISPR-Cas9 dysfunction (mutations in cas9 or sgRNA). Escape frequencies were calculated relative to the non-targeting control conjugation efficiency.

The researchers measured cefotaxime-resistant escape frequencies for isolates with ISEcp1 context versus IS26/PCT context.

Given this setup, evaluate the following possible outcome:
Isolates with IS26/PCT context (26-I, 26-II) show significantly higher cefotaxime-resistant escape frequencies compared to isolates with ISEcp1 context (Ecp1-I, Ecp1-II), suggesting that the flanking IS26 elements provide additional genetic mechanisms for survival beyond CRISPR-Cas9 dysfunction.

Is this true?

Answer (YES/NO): NO